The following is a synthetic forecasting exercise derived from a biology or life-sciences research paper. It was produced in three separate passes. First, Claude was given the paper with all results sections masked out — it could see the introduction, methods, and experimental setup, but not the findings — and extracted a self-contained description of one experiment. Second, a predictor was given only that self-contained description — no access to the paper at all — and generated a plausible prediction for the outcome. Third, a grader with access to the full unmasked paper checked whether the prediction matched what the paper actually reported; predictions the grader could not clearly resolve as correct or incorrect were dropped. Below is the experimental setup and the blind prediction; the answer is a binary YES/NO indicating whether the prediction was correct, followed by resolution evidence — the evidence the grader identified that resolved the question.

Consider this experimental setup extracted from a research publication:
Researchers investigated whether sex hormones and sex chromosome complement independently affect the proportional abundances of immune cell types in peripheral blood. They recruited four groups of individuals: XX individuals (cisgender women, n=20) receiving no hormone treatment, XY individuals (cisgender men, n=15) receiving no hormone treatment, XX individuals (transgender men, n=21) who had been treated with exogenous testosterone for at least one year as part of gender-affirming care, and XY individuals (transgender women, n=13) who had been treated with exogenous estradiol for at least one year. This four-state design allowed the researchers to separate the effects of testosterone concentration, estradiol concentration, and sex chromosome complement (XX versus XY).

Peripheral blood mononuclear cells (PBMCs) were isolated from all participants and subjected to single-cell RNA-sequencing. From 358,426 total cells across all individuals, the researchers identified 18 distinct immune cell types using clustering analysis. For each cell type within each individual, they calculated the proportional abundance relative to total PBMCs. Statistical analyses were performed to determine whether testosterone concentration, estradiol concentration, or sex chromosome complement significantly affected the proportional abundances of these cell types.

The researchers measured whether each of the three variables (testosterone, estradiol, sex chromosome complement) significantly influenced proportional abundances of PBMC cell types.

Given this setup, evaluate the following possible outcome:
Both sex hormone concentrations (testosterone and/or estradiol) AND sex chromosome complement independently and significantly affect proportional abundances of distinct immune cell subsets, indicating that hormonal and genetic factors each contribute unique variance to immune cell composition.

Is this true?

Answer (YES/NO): NO